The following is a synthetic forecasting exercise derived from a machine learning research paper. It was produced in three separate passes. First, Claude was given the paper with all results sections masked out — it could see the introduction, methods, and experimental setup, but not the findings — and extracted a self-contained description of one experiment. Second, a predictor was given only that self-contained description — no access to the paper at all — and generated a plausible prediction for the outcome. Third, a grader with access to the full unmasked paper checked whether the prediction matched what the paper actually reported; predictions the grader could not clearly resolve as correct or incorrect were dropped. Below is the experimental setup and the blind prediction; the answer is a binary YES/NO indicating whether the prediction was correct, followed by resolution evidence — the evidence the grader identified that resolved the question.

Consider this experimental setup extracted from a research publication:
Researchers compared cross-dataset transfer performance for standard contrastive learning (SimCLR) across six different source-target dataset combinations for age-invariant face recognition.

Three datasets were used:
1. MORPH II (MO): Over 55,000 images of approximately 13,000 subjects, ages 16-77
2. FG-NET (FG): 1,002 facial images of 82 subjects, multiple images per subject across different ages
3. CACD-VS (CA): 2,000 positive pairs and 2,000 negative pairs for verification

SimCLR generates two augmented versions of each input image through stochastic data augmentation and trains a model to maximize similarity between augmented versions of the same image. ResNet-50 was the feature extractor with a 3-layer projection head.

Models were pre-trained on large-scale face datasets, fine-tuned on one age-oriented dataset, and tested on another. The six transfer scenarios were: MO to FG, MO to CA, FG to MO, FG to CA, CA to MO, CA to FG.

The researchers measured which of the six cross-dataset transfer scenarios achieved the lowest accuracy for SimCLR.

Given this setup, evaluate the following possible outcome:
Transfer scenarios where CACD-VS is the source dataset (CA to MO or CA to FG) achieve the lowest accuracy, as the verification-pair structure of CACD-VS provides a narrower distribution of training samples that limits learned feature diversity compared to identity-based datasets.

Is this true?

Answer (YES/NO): NO